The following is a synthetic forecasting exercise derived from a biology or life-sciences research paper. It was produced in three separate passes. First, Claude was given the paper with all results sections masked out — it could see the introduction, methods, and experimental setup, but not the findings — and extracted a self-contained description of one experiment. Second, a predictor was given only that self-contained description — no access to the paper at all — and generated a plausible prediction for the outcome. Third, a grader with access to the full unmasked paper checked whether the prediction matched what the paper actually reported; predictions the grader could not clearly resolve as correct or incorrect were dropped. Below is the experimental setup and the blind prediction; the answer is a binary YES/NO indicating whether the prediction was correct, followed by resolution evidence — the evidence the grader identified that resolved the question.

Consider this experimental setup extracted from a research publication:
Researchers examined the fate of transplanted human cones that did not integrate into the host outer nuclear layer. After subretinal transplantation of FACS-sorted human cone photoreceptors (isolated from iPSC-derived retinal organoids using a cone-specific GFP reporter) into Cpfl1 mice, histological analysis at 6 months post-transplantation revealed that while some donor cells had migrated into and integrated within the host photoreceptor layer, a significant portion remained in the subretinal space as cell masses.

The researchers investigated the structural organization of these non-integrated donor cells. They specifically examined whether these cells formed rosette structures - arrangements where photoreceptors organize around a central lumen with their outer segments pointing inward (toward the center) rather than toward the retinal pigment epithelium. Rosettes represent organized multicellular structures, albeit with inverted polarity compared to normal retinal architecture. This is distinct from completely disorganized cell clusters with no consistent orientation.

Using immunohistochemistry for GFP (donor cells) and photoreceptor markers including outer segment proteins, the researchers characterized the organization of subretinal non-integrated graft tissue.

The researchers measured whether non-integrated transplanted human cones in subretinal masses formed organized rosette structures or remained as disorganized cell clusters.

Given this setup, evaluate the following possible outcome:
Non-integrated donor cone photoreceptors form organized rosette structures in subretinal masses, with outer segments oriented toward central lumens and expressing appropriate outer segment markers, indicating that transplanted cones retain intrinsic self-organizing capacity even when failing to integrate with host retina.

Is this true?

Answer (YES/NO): NO